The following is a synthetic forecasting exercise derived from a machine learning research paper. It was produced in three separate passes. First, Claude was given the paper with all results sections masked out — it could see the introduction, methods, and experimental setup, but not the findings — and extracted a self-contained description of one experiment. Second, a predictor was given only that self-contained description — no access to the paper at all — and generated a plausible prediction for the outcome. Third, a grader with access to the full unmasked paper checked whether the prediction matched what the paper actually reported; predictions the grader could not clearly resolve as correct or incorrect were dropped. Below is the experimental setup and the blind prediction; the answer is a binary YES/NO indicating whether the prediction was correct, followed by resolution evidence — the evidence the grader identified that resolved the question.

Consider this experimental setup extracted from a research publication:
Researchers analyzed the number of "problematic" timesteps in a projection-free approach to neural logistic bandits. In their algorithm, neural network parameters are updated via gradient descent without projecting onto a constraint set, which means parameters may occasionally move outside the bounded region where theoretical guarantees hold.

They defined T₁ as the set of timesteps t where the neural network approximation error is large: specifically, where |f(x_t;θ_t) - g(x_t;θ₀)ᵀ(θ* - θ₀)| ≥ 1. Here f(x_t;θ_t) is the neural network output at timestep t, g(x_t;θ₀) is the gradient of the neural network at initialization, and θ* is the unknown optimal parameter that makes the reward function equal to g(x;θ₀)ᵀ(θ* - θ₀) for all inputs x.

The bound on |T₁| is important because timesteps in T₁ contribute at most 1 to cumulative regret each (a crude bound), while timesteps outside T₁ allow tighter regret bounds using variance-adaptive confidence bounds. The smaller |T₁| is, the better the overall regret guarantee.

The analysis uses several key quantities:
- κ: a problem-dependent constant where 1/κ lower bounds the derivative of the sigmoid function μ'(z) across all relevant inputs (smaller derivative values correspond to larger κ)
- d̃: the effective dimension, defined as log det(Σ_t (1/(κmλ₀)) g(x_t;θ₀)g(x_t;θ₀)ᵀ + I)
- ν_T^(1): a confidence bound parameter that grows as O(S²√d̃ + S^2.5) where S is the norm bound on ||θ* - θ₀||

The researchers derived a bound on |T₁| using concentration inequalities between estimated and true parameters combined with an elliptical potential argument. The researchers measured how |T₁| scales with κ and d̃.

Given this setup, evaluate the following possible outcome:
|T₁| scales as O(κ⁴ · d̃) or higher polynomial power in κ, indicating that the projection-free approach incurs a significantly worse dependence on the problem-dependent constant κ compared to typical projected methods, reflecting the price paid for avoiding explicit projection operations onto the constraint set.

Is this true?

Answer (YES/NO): NO